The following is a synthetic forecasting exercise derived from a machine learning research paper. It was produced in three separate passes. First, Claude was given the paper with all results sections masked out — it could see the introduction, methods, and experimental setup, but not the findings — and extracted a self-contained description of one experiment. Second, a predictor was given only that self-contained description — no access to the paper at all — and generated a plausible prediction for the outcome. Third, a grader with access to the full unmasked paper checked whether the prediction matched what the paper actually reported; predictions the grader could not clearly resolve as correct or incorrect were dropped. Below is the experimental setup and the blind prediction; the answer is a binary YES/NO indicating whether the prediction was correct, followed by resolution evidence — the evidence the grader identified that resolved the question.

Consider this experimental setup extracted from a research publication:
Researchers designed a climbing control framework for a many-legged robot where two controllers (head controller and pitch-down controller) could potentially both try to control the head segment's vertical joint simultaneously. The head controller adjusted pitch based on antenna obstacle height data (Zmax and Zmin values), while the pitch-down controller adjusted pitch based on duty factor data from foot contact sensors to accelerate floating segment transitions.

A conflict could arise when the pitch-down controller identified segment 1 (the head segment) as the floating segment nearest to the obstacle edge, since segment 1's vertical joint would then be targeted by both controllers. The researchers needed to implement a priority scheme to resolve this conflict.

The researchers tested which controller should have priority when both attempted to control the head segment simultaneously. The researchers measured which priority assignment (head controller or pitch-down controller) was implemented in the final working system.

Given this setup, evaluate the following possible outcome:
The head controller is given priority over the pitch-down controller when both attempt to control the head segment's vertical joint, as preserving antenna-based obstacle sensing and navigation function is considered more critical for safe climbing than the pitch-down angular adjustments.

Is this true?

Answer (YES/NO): NO